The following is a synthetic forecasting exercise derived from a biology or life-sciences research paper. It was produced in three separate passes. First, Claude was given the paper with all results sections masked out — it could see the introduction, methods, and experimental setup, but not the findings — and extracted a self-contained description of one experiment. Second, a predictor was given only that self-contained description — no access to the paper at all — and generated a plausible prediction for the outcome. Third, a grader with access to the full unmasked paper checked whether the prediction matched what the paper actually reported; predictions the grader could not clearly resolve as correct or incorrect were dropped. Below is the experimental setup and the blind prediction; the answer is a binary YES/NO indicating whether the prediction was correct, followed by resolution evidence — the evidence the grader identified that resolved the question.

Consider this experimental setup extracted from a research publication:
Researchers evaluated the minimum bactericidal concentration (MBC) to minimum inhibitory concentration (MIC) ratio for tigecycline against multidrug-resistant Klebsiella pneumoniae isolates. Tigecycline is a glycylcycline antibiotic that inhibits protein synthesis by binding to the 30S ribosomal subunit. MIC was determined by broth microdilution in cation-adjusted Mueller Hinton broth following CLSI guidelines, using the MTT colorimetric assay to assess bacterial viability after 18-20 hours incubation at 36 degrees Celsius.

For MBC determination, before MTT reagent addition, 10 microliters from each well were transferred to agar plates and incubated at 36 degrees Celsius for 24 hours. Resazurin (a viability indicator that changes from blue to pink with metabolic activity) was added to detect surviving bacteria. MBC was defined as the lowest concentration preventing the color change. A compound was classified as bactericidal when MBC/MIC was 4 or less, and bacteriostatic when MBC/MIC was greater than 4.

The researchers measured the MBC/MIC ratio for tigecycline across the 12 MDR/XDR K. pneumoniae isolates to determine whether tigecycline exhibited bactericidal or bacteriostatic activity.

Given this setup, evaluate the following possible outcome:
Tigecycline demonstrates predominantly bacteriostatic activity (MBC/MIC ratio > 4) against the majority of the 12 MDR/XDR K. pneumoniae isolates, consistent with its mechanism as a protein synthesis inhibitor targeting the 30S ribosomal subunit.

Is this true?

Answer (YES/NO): YES